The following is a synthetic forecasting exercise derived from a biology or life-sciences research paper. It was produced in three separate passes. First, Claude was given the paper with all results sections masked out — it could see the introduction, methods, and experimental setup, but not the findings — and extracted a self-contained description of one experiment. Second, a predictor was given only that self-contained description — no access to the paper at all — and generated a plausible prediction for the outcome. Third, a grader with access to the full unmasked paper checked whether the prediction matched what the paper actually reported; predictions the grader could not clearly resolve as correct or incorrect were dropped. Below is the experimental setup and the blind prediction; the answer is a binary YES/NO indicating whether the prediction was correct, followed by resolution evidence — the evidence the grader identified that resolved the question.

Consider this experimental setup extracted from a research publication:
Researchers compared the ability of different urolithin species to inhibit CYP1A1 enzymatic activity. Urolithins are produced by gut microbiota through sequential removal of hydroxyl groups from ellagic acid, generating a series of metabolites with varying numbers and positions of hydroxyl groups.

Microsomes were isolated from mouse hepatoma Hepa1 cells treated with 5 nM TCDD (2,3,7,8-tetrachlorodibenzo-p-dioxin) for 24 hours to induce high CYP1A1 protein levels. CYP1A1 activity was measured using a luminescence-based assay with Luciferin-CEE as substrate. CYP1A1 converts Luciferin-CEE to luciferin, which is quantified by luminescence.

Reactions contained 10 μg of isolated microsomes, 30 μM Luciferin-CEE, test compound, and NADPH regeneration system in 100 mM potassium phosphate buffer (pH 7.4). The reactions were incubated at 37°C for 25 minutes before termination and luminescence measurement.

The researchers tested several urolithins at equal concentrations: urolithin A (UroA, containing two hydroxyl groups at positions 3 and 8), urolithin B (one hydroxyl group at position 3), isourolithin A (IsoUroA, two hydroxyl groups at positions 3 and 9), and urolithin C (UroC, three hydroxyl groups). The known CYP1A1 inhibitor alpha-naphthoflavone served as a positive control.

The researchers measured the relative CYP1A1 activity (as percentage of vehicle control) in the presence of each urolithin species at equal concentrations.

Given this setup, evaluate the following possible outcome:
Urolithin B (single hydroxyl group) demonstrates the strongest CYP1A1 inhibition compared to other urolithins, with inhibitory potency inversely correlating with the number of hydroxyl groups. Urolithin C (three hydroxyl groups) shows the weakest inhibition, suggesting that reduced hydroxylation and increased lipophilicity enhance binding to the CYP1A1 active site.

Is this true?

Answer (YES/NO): NO